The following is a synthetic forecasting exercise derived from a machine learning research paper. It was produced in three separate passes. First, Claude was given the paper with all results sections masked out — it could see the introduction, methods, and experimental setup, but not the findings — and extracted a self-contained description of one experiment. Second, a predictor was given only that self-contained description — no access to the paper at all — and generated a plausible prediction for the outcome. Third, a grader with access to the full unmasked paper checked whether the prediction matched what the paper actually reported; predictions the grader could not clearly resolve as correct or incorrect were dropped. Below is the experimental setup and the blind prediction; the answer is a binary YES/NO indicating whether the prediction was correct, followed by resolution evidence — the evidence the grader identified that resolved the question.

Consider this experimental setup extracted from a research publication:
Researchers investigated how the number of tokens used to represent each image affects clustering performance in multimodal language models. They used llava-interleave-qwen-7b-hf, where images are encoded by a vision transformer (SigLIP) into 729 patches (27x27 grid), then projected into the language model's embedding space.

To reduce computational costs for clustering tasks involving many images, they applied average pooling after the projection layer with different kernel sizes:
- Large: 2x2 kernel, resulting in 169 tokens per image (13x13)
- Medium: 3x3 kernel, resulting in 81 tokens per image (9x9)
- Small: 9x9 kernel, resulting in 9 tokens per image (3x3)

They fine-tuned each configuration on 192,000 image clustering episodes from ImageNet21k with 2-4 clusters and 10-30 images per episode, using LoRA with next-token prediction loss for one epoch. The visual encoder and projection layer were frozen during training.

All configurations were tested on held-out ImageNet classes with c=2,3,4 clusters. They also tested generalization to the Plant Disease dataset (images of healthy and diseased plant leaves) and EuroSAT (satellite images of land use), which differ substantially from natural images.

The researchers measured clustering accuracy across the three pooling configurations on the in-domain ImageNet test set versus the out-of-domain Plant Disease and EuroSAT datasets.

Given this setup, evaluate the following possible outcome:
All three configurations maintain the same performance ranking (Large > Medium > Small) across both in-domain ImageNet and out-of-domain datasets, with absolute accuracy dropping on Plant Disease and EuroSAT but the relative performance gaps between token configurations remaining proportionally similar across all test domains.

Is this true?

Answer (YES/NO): NO